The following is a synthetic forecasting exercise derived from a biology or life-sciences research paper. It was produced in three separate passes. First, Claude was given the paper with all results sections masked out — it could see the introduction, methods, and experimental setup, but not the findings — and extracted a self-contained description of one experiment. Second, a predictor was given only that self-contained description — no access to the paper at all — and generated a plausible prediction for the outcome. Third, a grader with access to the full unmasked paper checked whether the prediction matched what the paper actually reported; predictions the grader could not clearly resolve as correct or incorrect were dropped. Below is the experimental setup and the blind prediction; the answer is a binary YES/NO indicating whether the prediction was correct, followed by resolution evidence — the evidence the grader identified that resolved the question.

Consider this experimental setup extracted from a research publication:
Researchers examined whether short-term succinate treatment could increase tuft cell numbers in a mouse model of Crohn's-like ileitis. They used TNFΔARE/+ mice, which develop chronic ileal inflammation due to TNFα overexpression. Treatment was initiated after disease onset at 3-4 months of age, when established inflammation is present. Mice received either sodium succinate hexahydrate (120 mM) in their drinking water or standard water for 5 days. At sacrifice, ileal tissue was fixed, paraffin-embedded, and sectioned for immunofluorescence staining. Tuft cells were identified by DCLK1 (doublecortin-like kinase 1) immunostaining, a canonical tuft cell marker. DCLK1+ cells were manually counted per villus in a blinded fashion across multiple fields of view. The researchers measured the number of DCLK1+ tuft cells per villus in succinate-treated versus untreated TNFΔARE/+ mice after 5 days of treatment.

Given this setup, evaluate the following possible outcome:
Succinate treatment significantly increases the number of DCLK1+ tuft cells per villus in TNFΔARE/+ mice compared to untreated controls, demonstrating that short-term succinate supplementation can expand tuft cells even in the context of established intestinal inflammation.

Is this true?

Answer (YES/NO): NO